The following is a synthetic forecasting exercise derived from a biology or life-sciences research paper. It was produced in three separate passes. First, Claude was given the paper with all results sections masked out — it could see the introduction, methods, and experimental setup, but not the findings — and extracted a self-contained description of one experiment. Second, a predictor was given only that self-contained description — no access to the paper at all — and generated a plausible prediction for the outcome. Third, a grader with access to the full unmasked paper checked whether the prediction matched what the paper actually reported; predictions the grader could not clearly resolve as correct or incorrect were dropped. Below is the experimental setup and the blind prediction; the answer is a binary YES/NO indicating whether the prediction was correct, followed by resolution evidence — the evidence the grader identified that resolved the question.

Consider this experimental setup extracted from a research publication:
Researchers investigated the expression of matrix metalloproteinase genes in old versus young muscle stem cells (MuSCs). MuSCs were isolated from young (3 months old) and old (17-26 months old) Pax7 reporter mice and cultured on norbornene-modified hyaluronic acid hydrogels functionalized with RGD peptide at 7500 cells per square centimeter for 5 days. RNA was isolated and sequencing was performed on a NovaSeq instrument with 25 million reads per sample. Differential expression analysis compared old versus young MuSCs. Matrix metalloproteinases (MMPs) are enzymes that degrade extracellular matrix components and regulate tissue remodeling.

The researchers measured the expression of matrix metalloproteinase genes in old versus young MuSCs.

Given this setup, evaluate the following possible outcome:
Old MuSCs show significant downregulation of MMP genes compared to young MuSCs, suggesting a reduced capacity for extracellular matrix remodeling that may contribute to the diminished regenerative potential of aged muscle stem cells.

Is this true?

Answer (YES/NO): NO